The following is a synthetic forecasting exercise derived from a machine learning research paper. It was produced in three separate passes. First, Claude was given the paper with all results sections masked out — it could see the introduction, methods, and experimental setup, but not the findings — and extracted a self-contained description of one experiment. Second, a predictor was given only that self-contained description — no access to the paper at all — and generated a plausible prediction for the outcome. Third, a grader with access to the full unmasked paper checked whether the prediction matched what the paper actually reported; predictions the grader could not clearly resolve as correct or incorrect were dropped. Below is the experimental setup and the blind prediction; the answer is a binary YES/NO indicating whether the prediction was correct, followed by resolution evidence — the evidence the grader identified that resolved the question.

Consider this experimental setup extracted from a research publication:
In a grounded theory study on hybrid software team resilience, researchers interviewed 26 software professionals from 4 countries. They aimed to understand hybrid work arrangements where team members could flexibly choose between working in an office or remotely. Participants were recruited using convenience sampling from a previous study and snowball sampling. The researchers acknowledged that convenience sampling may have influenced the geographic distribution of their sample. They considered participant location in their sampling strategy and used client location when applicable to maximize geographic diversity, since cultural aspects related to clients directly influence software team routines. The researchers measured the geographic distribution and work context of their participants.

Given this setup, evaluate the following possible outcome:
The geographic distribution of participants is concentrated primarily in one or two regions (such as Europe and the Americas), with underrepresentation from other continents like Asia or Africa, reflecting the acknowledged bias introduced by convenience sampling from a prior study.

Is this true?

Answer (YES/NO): YES